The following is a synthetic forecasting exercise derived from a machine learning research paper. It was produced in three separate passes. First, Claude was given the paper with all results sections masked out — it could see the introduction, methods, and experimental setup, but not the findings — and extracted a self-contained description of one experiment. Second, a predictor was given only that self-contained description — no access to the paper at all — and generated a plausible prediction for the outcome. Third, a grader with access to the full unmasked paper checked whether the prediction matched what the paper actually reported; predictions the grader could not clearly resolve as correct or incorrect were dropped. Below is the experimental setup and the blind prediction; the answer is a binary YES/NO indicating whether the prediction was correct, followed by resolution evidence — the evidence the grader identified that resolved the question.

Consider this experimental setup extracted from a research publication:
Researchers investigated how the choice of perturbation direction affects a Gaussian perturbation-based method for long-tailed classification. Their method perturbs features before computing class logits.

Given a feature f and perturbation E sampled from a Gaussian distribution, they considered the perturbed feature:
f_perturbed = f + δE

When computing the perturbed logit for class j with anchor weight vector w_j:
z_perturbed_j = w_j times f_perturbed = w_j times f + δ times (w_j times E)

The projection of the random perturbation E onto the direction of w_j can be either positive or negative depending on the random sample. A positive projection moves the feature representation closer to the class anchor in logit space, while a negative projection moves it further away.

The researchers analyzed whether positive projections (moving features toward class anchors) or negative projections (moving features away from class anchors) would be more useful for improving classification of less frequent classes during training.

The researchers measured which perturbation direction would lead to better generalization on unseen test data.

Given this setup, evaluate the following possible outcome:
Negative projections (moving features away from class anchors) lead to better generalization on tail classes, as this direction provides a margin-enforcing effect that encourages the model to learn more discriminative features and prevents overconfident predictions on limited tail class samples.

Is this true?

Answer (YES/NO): YES